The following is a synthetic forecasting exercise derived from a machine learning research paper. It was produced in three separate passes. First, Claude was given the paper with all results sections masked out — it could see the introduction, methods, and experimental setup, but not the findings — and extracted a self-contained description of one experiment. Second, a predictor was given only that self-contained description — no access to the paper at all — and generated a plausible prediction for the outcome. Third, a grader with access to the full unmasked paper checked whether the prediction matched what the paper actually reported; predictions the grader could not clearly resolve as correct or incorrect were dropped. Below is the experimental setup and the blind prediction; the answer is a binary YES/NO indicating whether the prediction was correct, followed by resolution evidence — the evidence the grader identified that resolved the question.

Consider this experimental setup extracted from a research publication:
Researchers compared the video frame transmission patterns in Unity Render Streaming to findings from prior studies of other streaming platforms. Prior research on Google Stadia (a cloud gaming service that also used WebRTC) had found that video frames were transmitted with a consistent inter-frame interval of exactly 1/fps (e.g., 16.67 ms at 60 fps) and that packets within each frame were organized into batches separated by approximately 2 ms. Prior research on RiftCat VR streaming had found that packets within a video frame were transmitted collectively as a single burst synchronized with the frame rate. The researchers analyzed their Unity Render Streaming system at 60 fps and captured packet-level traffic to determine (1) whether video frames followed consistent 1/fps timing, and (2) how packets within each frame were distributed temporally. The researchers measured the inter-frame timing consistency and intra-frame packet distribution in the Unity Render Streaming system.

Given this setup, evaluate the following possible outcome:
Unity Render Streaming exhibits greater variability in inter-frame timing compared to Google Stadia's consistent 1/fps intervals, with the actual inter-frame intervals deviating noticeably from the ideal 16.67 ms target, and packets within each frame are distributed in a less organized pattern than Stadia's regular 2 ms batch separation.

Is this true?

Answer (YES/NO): NO